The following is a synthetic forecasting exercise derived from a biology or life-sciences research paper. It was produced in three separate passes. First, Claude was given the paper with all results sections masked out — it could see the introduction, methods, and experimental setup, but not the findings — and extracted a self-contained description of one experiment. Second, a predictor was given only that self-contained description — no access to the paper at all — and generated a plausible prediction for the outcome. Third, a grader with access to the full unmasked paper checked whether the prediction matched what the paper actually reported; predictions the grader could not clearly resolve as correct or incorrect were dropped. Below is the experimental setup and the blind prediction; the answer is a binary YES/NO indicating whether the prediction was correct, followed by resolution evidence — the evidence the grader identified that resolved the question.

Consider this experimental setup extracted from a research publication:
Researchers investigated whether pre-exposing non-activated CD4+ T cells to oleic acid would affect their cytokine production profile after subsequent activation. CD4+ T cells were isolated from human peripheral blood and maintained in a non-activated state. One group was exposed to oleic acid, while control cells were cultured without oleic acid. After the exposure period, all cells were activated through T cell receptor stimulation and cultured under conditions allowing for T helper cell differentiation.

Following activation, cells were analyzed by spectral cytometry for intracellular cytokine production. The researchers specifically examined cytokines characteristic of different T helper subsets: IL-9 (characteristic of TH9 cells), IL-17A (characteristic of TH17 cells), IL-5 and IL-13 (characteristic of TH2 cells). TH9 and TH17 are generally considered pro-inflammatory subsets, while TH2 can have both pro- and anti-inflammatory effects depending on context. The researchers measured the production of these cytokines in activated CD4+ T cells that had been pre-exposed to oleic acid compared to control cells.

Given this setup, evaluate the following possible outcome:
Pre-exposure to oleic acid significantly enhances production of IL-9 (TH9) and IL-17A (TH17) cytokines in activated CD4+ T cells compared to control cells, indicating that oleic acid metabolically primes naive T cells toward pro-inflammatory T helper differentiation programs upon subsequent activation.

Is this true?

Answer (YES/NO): YES